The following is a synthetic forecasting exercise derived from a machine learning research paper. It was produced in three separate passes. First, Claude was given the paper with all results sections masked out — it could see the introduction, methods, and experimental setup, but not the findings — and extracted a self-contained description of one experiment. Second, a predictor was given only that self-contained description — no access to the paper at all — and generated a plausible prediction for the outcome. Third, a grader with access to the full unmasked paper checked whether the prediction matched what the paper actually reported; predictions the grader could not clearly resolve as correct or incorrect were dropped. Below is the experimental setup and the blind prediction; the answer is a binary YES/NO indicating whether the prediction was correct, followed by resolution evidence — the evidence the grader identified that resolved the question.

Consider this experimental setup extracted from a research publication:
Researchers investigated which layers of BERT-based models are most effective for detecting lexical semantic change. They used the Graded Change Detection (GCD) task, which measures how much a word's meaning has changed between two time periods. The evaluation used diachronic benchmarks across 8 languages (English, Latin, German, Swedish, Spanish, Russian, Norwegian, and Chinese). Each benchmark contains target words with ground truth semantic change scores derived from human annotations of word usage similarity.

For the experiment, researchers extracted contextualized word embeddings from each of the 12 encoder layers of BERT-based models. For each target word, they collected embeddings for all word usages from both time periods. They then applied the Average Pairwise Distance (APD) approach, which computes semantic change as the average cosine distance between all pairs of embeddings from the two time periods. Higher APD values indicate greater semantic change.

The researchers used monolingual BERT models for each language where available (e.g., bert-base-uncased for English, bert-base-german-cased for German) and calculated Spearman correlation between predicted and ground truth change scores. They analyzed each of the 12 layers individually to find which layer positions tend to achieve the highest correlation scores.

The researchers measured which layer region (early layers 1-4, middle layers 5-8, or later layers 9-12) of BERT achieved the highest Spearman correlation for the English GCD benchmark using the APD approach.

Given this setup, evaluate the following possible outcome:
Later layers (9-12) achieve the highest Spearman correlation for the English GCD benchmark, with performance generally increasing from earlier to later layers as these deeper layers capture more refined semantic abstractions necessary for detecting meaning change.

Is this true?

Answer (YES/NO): NO